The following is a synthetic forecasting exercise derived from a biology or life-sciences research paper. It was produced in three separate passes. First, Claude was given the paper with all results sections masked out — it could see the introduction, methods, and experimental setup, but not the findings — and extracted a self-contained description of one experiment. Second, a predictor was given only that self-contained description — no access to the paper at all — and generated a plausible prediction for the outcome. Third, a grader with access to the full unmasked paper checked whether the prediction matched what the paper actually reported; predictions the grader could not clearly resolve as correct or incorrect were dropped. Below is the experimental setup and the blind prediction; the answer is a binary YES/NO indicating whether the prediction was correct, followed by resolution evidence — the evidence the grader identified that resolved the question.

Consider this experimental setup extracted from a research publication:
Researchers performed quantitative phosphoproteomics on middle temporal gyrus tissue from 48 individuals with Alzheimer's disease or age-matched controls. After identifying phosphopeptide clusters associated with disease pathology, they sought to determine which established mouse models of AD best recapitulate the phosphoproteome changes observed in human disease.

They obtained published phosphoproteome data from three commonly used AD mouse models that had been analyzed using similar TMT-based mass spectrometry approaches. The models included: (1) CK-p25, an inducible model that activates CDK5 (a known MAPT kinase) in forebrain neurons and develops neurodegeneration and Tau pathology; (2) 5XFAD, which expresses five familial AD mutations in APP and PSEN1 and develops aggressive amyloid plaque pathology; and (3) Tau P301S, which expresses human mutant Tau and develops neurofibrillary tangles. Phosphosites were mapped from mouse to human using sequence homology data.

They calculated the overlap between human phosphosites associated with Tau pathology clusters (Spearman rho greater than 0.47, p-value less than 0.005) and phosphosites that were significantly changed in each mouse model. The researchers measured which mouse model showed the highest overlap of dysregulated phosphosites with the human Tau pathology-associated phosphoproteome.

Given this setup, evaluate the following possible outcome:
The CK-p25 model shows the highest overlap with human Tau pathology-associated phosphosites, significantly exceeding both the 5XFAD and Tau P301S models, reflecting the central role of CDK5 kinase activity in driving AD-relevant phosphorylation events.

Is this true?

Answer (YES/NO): YES